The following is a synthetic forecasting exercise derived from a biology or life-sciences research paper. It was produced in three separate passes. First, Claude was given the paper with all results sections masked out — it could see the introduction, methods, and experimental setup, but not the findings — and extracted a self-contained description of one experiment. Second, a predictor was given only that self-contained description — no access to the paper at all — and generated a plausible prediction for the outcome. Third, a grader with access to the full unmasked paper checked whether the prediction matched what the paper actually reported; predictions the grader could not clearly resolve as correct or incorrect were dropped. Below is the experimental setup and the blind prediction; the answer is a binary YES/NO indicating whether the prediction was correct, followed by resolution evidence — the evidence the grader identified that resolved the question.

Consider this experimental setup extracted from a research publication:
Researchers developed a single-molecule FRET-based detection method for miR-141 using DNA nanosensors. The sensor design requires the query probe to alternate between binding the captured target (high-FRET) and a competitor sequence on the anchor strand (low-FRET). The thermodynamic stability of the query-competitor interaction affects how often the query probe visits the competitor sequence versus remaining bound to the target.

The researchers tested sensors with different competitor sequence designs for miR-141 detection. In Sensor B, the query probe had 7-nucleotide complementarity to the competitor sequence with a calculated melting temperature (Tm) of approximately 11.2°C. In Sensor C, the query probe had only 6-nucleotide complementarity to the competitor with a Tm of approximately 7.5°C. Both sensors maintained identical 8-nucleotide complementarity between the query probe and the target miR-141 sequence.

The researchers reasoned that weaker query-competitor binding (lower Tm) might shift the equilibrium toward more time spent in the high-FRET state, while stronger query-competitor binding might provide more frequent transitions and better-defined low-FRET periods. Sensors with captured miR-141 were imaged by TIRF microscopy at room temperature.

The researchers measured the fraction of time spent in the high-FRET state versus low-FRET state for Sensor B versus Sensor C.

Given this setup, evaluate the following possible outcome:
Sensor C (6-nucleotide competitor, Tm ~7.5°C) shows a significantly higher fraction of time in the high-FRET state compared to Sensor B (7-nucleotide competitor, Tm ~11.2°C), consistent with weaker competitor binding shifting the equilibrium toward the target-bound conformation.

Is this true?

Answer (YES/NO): YES